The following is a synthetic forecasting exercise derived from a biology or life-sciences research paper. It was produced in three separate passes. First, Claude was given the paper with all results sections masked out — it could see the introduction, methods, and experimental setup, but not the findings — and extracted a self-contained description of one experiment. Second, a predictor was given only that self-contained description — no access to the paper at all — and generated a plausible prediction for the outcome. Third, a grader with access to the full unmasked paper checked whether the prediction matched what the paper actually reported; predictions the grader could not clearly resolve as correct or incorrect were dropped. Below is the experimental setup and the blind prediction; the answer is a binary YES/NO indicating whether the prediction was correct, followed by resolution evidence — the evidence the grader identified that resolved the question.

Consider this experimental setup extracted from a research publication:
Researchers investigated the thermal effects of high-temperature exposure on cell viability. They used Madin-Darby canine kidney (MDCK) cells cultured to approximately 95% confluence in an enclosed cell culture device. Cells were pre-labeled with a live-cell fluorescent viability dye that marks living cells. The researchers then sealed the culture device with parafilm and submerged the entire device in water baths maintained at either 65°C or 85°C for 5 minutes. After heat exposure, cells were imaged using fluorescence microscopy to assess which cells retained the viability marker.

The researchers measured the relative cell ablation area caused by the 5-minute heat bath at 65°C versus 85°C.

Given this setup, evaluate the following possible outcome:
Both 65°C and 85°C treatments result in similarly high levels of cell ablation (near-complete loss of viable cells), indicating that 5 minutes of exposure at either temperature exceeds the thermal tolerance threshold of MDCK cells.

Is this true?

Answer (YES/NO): NO